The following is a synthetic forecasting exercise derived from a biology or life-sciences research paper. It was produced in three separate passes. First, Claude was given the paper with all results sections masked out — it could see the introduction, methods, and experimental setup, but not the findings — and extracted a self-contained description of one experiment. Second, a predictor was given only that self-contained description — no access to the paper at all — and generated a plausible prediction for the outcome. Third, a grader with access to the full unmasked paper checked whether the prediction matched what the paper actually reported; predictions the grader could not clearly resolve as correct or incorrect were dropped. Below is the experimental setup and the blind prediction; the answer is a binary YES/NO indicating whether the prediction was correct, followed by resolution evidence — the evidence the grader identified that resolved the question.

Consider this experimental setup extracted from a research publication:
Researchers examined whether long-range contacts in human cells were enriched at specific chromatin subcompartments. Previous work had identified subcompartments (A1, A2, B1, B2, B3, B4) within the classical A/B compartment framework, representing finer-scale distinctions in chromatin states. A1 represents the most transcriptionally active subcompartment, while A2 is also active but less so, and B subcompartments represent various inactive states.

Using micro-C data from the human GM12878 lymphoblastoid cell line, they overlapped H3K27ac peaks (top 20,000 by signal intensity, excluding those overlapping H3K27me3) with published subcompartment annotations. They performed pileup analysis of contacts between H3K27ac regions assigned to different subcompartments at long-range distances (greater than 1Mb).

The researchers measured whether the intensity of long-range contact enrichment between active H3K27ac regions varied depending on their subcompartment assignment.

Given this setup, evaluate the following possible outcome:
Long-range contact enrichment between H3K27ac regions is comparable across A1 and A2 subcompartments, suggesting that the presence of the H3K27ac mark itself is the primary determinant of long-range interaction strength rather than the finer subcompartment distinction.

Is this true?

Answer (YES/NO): NO